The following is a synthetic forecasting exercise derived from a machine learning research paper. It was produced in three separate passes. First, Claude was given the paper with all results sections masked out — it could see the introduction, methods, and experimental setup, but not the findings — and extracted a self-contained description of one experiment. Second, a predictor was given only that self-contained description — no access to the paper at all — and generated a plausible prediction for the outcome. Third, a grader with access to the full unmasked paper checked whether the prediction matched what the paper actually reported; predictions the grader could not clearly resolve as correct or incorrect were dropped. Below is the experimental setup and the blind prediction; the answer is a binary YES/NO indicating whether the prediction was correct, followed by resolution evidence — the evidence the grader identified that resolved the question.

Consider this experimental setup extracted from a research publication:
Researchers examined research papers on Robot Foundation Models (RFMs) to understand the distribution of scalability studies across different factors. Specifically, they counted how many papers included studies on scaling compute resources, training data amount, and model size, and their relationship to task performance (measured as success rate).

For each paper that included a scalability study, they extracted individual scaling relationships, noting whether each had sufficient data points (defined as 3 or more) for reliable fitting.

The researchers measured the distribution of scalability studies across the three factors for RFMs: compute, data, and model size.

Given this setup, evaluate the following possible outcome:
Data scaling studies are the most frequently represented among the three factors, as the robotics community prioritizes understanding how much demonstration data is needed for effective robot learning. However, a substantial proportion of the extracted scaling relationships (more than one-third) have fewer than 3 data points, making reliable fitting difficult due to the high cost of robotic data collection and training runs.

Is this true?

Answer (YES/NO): NO